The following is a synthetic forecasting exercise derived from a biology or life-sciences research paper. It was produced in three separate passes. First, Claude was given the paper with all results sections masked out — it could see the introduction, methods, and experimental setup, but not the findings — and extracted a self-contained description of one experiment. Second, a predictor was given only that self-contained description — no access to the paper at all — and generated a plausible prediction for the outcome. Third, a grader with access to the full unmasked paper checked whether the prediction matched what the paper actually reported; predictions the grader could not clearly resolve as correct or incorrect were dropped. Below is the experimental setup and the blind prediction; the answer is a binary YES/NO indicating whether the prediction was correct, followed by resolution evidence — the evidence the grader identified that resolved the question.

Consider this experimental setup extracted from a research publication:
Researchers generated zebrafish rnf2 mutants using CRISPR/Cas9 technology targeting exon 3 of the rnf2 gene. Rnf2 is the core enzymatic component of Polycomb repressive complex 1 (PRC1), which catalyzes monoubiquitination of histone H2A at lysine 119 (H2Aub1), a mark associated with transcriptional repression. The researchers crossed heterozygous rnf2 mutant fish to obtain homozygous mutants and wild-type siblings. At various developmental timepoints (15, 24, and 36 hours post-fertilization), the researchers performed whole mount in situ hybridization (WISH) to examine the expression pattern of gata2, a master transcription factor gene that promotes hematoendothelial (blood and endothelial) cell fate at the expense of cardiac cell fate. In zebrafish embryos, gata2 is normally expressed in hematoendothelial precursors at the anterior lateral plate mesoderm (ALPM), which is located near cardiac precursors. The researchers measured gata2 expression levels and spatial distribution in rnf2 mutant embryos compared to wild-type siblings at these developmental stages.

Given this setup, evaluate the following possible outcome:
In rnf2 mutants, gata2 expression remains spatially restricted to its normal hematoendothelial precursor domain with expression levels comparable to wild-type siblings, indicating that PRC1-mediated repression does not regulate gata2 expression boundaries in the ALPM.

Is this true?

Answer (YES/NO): NO